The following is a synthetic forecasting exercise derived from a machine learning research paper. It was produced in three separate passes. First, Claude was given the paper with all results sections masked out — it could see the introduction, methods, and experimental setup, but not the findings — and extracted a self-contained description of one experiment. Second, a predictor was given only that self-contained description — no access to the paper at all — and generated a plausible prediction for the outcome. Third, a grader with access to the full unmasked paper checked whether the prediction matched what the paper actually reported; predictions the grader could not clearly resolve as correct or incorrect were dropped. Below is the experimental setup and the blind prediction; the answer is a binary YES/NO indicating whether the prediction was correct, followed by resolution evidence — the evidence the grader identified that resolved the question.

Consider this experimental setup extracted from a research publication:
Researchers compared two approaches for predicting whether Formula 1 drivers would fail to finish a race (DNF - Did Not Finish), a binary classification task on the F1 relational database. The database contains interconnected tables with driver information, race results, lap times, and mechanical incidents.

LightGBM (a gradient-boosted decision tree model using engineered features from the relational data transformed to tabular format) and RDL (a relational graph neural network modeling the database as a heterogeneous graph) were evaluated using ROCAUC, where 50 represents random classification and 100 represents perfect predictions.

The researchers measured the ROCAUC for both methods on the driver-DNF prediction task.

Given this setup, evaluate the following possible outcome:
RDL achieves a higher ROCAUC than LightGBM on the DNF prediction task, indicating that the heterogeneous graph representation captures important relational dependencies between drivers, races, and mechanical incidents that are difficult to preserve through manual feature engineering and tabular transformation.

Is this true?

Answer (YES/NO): YES